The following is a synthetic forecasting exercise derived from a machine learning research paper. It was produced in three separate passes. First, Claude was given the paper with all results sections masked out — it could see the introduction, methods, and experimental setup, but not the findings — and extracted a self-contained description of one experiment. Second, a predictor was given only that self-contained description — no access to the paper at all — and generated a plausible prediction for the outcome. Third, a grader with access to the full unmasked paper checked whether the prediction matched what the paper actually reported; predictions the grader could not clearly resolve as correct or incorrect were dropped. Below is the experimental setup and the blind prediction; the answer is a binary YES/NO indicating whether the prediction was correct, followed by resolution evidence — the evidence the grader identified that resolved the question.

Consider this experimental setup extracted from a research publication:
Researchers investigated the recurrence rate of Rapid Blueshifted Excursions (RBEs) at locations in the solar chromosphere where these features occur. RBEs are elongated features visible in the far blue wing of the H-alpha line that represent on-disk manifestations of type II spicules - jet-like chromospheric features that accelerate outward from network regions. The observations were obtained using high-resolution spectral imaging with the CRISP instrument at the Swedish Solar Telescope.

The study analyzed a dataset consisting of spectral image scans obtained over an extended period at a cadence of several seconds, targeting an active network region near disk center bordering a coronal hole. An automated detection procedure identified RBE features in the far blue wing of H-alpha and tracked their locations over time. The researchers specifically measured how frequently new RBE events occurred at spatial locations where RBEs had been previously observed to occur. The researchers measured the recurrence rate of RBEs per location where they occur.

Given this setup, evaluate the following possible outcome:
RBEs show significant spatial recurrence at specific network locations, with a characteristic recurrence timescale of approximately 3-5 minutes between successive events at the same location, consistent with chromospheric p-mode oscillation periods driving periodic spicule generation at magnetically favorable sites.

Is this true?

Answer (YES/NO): NO